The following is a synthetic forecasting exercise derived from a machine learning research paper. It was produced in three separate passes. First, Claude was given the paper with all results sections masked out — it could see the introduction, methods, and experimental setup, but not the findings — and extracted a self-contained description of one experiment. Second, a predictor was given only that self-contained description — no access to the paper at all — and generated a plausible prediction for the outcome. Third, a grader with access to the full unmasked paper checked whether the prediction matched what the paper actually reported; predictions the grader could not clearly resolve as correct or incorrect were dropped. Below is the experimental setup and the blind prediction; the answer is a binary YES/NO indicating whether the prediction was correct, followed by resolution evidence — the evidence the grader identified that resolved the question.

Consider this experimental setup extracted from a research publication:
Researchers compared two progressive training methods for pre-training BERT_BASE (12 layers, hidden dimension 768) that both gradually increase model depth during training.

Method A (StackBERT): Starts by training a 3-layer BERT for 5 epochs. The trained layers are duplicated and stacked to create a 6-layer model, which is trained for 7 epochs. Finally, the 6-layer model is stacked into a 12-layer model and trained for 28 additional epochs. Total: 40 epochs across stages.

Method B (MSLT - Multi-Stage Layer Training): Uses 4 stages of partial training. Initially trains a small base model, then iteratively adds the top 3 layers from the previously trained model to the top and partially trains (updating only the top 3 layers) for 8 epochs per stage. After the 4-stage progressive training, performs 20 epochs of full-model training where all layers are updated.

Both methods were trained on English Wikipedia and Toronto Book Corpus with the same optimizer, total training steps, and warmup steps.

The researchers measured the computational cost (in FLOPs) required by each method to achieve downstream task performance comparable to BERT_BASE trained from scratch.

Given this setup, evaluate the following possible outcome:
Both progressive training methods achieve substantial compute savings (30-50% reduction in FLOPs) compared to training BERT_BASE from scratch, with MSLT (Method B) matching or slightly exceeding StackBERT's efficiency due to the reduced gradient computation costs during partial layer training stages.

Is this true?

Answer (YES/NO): NO